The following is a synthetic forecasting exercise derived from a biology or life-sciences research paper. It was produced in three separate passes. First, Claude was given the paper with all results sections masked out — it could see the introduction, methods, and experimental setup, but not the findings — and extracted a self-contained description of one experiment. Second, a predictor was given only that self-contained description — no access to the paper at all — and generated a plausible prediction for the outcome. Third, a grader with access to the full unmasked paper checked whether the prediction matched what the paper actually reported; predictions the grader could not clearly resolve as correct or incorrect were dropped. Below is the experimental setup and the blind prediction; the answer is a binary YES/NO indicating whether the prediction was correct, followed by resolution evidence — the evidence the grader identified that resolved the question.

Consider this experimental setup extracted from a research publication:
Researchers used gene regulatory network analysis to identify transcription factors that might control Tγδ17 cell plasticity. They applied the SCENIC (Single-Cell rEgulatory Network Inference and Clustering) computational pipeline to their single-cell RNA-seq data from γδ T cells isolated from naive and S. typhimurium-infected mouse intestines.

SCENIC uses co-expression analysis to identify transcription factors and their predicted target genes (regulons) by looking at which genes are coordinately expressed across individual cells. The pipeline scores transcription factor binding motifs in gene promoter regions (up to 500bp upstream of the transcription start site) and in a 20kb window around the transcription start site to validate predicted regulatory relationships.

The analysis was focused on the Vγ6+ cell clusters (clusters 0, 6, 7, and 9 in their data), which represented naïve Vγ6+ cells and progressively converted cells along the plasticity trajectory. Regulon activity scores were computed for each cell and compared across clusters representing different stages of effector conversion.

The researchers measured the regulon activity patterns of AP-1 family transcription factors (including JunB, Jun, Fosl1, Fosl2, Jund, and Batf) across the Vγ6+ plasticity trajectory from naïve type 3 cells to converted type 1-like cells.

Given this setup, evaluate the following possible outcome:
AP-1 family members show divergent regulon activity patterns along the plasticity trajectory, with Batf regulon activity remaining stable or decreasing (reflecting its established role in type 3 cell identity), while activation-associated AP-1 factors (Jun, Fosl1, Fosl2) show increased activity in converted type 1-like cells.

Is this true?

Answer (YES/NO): NO